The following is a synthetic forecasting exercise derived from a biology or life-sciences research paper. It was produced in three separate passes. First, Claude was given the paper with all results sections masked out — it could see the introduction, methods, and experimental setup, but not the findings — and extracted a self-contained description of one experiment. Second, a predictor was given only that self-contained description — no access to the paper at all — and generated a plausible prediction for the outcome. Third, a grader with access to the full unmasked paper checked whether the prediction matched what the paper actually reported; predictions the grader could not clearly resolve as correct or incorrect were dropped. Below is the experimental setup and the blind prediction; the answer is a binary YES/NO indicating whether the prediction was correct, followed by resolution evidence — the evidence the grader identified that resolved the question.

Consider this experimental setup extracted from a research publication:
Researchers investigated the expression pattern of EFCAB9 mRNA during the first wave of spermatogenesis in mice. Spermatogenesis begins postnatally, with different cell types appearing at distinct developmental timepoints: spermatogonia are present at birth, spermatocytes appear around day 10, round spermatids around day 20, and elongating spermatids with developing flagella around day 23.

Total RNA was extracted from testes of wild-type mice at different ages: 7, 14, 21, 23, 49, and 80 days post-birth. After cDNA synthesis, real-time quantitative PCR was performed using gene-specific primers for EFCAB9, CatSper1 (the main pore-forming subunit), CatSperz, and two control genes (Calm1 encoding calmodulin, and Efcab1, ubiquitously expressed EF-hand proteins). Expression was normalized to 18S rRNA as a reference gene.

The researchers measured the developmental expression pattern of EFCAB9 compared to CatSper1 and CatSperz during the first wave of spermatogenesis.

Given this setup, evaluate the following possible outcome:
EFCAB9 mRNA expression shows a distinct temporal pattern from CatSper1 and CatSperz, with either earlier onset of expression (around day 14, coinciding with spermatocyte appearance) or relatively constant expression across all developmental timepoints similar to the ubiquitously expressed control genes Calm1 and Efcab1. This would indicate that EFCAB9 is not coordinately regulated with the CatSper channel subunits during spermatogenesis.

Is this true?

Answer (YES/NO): NO